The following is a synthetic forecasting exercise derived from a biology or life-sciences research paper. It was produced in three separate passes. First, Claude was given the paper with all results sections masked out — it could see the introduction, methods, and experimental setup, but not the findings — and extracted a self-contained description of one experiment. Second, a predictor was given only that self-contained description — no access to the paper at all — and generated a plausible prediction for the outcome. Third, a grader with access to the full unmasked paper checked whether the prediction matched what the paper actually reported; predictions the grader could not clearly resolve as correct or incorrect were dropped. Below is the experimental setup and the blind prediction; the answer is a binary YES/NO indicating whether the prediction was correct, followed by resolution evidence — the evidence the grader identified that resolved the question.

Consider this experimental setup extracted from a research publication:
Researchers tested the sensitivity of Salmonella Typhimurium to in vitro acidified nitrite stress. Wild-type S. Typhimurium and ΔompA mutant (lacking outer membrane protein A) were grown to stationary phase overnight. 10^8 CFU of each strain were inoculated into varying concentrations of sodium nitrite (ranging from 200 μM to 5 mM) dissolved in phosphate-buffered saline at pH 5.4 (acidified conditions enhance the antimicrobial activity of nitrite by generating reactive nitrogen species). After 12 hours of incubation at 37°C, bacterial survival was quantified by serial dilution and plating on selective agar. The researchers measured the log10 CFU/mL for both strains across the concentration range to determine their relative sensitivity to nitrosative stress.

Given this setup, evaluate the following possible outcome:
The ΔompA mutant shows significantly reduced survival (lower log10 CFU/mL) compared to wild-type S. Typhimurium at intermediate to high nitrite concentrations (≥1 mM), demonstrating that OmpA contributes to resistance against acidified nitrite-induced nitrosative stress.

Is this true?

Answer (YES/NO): NO